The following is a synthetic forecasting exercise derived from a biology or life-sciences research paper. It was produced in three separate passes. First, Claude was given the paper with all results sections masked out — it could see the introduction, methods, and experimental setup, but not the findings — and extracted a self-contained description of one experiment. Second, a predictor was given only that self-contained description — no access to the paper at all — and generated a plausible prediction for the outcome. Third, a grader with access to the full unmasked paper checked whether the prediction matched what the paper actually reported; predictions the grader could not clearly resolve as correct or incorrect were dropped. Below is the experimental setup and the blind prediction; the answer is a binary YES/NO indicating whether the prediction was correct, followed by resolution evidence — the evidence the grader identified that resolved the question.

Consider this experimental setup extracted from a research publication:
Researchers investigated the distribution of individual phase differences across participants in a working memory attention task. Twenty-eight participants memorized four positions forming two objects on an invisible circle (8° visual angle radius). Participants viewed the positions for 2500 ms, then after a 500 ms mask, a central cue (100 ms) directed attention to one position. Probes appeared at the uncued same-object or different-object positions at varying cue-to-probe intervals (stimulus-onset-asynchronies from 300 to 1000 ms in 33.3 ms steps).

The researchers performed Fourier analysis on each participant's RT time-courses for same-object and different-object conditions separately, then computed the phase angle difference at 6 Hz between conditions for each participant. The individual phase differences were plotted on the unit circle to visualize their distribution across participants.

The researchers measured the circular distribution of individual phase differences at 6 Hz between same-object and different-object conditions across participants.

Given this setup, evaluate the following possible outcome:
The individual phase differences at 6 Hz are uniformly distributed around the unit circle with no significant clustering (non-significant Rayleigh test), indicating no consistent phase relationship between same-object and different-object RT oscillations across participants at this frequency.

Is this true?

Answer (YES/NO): NO